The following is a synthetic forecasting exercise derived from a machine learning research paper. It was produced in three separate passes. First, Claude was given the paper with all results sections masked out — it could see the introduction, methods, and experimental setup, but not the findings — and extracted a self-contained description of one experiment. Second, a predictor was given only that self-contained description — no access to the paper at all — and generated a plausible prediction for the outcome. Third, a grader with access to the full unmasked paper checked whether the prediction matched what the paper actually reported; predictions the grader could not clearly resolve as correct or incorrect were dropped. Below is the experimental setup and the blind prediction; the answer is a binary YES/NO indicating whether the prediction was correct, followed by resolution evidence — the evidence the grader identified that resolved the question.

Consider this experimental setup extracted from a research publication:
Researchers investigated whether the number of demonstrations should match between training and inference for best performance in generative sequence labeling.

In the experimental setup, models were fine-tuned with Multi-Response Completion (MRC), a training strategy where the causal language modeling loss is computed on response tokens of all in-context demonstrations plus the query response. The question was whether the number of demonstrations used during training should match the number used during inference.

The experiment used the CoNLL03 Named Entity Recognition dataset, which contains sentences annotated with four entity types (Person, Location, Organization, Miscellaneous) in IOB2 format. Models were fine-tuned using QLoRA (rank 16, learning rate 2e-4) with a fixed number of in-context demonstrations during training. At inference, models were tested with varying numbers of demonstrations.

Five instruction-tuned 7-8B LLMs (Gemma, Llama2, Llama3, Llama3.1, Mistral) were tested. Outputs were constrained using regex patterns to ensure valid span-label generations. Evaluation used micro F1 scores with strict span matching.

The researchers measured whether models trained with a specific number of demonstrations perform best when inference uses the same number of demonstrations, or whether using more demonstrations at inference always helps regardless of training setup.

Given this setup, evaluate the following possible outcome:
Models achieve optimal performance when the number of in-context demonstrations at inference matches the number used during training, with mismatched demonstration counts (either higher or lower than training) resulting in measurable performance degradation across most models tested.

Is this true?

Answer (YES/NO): YES